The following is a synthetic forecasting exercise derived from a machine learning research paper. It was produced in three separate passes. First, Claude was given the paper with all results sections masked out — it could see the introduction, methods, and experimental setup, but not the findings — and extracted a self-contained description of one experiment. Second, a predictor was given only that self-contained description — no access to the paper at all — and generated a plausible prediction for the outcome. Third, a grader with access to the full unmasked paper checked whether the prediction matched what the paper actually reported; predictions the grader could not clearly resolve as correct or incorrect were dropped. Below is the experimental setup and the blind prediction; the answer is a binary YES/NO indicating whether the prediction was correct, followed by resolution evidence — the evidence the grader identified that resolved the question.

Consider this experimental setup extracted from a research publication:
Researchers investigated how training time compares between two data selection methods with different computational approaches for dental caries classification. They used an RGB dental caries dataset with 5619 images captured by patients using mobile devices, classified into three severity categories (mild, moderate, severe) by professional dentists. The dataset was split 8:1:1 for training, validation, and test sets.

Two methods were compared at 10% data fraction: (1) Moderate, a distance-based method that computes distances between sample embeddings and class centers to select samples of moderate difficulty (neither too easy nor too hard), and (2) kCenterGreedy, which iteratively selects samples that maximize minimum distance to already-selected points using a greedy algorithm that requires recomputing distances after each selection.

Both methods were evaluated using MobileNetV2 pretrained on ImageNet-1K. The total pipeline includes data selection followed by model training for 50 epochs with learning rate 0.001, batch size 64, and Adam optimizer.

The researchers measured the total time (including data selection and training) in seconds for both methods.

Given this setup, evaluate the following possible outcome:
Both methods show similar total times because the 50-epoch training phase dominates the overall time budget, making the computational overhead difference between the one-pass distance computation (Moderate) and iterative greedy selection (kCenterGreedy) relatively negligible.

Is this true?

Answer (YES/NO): NO